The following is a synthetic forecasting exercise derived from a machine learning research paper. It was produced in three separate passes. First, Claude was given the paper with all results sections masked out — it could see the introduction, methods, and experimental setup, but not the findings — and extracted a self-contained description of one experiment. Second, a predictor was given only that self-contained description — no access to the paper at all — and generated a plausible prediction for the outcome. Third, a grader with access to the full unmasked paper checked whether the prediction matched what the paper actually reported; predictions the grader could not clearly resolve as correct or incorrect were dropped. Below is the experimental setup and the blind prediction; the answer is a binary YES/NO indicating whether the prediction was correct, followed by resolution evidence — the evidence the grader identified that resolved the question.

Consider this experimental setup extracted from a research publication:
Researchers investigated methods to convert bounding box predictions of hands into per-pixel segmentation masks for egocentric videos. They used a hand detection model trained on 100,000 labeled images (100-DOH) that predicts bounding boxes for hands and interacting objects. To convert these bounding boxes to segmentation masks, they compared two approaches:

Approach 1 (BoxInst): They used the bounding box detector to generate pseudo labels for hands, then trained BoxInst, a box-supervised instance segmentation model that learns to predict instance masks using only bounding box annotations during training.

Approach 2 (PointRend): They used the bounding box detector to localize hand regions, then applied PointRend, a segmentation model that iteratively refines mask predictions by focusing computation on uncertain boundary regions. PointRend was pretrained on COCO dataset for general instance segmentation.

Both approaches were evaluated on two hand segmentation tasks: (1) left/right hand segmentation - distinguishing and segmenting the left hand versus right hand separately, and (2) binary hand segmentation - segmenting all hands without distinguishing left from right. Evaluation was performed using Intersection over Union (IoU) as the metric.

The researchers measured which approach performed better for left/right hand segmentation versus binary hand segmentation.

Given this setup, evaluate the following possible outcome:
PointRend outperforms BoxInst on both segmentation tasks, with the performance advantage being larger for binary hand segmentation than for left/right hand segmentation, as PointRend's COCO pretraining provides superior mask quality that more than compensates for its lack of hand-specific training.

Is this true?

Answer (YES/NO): NO